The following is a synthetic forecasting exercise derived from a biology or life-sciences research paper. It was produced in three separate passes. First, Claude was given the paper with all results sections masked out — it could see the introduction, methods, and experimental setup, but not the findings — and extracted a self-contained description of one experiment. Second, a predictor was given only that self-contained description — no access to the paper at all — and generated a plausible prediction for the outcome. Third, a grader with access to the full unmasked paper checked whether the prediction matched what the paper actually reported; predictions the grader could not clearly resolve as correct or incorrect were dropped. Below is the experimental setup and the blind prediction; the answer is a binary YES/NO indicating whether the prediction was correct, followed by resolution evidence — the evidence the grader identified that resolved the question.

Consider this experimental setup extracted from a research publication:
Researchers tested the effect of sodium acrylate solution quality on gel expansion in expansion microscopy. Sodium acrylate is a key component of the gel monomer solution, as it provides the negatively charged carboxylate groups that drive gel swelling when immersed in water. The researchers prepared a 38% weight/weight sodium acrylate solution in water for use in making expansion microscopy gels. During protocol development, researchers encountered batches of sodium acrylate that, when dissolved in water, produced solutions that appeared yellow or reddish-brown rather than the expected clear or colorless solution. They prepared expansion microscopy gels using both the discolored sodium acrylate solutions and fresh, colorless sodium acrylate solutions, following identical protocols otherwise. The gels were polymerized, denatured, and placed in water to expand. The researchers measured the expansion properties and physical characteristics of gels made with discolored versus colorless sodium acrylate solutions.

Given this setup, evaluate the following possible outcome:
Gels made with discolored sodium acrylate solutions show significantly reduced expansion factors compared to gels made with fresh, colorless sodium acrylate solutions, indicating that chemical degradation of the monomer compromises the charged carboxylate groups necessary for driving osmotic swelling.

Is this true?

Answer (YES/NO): YES